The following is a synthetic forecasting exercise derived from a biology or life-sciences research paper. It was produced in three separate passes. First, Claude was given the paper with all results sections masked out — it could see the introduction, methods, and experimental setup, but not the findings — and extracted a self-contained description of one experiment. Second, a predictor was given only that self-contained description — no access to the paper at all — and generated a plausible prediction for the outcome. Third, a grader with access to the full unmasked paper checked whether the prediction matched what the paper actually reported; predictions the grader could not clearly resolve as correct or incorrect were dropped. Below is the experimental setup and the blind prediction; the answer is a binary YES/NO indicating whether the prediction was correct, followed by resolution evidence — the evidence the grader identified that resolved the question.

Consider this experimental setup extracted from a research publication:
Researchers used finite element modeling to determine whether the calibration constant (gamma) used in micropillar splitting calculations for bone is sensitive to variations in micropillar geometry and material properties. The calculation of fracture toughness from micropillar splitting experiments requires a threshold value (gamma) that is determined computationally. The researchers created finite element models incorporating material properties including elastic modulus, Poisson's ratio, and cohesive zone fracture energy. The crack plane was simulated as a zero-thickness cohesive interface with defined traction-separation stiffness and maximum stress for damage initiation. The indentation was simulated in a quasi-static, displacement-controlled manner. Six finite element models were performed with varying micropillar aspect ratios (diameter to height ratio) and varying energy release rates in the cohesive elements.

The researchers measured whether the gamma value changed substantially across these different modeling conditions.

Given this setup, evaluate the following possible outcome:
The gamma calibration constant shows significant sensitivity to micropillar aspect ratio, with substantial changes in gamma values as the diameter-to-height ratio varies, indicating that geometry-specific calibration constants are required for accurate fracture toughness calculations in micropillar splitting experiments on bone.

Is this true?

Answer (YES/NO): NO